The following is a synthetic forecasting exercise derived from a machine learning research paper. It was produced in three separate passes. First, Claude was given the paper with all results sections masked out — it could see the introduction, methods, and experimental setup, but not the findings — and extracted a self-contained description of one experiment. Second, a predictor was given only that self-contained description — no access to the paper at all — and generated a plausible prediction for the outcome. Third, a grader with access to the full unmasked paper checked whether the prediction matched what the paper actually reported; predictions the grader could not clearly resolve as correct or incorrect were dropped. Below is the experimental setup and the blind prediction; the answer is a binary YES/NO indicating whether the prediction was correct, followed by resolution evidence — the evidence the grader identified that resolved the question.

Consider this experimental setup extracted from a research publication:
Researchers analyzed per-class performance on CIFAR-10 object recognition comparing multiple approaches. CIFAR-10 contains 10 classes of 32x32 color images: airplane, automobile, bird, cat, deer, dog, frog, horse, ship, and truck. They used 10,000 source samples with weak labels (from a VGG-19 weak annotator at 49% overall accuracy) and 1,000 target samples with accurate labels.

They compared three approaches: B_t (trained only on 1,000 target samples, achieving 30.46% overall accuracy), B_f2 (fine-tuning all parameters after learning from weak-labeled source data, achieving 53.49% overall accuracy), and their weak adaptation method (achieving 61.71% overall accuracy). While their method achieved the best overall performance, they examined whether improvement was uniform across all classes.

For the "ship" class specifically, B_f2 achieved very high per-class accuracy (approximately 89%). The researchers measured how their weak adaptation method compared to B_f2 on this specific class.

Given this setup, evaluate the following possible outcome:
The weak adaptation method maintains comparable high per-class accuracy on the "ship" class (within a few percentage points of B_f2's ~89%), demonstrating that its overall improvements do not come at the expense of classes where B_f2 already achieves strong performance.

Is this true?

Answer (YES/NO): NO